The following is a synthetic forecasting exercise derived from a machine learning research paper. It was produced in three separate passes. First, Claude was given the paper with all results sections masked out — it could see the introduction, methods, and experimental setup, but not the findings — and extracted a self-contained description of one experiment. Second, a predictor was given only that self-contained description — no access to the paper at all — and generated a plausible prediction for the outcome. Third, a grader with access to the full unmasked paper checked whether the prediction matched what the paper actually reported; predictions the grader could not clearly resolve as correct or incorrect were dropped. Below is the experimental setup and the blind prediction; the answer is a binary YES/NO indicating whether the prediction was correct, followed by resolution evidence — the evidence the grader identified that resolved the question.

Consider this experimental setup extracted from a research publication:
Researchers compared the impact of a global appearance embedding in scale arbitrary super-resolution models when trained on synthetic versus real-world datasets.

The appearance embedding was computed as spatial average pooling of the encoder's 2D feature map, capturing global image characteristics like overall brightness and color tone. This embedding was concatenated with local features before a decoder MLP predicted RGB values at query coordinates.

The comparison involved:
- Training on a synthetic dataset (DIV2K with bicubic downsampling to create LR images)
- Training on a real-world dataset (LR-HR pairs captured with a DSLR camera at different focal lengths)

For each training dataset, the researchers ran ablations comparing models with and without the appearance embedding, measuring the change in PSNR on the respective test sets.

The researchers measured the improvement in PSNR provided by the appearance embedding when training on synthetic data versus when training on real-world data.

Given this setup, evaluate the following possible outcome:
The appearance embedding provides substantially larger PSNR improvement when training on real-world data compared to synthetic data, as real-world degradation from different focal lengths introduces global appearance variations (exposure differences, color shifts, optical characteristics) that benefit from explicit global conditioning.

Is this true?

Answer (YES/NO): YES